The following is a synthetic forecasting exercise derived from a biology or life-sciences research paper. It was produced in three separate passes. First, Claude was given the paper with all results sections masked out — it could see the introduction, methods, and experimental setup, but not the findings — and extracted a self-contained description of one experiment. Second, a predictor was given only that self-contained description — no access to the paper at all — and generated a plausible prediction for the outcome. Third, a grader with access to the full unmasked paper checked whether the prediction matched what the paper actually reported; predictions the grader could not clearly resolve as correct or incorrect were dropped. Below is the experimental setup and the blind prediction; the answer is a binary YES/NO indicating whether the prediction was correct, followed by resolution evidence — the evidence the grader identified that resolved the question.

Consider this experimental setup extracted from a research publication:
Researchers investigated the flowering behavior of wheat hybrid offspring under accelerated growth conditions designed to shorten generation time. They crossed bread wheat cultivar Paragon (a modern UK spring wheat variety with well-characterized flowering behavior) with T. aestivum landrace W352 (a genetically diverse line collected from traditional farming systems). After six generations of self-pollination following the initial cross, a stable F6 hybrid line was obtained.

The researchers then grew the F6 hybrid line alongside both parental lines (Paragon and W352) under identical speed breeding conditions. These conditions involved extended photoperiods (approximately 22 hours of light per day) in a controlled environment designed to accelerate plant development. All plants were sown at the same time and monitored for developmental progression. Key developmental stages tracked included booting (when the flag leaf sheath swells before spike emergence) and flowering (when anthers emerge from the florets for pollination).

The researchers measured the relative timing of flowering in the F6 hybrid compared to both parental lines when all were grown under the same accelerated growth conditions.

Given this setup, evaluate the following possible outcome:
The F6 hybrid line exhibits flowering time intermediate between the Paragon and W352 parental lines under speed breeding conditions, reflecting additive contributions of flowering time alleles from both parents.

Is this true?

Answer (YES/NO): NO